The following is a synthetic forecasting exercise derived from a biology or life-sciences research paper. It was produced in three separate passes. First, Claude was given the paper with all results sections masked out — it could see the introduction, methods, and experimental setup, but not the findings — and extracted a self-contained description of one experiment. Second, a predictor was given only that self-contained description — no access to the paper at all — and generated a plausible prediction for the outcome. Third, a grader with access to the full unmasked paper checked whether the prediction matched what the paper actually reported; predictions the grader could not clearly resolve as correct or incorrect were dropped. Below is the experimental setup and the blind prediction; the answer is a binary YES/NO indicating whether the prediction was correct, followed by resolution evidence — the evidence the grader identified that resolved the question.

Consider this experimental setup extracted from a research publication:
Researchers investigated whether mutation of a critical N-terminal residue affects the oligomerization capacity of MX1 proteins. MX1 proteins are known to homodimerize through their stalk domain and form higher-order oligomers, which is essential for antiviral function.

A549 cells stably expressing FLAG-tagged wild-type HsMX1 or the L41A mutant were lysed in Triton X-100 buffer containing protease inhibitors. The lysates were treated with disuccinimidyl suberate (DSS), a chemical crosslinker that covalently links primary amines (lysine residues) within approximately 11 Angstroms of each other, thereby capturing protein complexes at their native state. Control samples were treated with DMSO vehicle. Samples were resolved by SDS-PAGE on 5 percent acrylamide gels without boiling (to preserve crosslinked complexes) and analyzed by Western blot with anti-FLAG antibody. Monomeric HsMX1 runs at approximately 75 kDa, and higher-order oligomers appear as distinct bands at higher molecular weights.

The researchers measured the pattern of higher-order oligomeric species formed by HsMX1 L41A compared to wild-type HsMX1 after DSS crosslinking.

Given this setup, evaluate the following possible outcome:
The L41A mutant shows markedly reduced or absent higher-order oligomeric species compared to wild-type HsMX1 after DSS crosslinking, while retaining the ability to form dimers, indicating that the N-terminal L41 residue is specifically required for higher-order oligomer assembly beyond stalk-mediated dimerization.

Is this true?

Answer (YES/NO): NO